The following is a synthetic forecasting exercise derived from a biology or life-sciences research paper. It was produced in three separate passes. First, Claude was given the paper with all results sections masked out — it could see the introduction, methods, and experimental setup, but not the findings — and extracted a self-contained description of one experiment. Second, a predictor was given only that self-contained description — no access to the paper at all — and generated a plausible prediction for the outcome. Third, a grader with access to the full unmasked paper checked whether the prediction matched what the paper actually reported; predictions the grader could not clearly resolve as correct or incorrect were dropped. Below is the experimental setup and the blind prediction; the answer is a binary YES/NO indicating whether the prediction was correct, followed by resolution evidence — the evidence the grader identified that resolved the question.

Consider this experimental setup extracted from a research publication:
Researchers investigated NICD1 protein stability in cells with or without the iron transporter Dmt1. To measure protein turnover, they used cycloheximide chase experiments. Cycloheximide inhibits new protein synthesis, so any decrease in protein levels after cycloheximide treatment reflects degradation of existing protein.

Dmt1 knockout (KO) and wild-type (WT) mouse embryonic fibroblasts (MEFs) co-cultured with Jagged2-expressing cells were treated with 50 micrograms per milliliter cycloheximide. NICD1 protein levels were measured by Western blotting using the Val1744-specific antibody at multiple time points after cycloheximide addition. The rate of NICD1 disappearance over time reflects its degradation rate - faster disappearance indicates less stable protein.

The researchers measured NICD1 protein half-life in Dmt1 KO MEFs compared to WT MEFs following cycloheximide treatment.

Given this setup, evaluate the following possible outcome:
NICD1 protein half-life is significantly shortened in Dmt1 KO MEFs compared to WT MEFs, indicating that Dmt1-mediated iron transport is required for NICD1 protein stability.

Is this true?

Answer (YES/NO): NO